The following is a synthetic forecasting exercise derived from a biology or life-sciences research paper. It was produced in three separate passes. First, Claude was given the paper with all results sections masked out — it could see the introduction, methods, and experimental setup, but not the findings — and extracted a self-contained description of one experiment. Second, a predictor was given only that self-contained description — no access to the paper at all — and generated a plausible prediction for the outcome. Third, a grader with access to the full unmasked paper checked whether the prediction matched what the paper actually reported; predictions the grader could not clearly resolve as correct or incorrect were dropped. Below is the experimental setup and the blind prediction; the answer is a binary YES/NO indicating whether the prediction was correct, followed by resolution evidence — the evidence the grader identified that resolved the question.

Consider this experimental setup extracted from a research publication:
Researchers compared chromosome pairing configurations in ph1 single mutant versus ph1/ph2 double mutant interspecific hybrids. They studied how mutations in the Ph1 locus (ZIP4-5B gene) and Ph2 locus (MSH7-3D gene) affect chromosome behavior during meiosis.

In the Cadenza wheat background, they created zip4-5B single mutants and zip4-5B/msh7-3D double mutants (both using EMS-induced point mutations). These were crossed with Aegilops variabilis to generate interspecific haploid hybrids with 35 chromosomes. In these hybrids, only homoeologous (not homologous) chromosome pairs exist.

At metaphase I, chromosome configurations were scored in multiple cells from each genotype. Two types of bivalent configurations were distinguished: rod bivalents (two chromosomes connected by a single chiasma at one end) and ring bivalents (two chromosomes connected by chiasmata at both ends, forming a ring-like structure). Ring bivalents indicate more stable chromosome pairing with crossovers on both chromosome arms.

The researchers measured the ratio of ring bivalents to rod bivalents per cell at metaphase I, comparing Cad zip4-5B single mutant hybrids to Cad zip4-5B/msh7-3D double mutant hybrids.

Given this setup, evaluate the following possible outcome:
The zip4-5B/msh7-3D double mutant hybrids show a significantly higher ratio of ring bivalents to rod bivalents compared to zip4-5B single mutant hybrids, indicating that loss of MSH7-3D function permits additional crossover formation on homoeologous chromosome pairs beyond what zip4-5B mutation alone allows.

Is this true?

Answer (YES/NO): NO